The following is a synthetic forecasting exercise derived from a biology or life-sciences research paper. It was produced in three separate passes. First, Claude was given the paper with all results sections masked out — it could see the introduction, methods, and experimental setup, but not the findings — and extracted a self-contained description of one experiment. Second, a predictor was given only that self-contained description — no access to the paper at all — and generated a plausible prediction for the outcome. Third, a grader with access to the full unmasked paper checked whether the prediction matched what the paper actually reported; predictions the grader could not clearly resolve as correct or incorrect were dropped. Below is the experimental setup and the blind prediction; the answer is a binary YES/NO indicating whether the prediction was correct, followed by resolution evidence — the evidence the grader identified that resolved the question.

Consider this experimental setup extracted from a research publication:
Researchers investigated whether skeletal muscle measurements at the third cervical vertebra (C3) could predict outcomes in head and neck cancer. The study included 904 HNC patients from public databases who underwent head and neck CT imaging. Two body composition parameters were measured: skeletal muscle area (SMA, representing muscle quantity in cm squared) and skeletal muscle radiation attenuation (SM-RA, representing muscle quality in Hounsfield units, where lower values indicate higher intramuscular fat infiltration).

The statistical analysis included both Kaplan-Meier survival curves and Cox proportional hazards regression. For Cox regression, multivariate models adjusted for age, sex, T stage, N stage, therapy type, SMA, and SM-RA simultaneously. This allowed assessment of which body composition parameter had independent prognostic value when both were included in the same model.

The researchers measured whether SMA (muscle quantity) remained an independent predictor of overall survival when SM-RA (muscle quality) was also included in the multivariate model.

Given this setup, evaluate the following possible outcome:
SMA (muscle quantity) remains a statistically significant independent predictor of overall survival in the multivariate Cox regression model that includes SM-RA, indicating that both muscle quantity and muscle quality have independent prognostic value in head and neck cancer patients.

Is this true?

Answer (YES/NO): NO